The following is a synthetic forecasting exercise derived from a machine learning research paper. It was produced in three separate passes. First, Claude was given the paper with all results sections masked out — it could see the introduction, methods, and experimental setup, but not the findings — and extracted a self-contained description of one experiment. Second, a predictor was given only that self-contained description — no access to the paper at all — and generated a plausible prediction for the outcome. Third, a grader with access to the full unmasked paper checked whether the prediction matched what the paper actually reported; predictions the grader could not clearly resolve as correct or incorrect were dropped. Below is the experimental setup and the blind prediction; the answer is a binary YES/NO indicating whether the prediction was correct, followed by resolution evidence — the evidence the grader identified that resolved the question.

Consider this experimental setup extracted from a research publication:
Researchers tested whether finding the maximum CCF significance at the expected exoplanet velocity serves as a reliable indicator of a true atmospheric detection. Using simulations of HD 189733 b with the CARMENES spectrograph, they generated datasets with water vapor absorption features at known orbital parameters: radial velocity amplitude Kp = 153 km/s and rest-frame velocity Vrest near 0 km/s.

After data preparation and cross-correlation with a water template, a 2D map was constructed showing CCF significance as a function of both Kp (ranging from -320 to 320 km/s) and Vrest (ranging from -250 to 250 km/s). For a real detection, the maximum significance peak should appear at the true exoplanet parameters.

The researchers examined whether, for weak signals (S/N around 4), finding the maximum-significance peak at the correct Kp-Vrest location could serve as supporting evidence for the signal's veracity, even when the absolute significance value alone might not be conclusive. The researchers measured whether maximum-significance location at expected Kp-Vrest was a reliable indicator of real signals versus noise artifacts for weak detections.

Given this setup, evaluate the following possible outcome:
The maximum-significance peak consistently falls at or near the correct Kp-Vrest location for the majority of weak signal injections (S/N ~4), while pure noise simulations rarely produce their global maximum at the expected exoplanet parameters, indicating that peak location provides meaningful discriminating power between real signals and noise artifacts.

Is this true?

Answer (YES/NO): YES